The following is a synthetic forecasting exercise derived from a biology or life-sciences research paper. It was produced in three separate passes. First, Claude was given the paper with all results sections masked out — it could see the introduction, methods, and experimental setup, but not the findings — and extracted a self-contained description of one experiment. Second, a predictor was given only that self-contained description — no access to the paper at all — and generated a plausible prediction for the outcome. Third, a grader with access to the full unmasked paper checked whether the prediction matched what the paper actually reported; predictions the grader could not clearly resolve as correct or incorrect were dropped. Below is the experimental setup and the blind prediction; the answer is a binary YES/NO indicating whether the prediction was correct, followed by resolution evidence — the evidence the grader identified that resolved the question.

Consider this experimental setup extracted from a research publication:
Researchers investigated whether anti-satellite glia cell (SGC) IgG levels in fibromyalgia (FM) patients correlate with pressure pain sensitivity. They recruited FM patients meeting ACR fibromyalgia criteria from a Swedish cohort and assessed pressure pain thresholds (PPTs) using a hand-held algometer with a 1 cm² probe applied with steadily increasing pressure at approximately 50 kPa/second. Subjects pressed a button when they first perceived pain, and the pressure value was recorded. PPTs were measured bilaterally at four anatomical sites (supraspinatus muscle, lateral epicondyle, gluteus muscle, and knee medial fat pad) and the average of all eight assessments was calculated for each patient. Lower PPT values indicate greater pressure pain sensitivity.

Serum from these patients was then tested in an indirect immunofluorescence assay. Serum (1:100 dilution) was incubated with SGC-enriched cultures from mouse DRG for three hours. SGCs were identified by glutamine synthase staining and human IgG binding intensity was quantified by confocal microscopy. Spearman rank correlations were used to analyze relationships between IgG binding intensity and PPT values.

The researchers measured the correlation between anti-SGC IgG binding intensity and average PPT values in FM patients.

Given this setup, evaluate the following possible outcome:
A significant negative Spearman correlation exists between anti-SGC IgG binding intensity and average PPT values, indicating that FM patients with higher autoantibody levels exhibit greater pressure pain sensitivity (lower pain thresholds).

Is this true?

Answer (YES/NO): NO